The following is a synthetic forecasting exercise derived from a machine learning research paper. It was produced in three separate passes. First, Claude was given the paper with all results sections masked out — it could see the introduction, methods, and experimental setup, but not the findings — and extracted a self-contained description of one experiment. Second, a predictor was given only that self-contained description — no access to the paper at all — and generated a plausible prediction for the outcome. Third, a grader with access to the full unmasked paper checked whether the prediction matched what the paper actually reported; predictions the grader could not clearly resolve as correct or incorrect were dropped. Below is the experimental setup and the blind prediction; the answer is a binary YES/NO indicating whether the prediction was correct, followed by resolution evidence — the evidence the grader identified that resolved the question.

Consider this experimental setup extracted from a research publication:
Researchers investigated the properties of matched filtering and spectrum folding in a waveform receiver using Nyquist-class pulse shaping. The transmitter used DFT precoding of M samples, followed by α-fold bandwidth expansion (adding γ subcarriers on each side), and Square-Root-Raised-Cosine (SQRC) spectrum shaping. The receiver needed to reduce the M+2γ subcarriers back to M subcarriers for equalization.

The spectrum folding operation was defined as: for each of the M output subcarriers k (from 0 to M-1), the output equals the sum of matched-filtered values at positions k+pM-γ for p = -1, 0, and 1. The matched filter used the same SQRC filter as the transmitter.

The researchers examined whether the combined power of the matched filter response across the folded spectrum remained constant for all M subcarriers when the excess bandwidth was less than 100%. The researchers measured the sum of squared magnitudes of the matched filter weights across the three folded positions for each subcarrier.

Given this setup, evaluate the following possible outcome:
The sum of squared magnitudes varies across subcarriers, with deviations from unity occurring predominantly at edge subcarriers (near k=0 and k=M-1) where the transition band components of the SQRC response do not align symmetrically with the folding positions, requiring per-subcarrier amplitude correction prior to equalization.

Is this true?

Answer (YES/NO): NO